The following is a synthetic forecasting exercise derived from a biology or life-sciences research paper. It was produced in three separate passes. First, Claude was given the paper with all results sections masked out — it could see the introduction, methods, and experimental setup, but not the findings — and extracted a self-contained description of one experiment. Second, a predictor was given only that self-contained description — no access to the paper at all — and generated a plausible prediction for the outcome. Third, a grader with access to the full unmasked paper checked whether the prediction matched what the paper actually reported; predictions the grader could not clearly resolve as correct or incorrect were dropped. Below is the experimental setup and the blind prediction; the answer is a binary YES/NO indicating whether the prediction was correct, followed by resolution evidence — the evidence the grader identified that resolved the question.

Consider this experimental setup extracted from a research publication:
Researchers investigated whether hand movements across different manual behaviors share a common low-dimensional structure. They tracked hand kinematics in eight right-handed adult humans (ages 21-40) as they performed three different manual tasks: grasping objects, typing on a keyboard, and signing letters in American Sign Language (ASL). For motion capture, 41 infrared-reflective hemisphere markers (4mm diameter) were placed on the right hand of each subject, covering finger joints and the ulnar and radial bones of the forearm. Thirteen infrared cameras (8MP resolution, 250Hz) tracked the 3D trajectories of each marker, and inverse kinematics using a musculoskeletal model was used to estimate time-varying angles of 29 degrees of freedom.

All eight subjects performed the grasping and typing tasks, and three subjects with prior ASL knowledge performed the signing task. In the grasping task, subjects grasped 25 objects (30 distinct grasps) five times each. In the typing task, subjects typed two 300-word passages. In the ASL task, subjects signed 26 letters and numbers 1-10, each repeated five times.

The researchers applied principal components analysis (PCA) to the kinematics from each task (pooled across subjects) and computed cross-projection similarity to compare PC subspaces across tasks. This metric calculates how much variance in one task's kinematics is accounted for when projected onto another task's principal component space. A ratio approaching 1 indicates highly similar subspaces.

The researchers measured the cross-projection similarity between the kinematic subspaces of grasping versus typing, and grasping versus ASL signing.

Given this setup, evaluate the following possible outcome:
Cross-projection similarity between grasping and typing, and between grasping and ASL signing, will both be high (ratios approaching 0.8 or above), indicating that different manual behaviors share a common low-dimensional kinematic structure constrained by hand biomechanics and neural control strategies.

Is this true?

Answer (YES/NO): NO